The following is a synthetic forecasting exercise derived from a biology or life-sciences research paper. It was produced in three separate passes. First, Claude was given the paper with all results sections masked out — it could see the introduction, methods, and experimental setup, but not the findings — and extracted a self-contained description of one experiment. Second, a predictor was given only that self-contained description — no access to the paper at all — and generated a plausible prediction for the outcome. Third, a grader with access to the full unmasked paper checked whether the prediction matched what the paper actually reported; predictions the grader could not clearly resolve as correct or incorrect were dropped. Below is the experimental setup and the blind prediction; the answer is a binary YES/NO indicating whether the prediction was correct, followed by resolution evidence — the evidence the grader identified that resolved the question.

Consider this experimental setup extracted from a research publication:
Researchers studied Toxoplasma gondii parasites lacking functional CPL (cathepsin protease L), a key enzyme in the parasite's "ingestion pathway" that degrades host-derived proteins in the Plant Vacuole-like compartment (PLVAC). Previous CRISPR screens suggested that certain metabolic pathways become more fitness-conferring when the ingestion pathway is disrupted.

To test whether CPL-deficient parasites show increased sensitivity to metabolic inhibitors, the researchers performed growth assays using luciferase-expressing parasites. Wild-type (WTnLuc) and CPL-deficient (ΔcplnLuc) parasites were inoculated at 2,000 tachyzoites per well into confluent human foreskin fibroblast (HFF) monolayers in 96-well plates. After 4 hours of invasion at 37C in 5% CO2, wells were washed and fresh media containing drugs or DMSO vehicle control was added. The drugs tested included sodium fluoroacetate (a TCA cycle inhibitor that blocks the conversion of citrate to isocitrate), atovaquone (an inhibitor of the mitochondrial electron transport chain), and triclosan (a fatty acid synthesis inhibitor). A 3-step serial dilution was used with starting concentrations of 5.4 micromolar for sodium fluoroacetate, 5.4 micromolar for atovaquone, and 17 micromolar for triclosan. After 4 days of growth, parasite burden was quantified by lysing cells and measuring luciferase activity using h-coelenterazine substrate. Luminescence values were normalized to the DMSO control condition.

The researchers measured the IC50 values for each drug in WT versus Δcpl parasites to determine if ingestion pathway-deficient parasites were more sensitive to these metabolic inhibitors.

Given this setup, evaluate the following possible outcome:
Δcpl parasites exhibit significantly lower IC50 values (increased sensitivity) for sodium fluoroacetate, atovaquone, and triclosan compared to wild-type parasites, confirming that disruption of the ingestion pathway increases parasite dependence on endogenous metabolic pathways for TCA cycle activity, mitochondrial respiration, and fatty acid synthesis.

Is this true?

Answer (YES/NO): NO